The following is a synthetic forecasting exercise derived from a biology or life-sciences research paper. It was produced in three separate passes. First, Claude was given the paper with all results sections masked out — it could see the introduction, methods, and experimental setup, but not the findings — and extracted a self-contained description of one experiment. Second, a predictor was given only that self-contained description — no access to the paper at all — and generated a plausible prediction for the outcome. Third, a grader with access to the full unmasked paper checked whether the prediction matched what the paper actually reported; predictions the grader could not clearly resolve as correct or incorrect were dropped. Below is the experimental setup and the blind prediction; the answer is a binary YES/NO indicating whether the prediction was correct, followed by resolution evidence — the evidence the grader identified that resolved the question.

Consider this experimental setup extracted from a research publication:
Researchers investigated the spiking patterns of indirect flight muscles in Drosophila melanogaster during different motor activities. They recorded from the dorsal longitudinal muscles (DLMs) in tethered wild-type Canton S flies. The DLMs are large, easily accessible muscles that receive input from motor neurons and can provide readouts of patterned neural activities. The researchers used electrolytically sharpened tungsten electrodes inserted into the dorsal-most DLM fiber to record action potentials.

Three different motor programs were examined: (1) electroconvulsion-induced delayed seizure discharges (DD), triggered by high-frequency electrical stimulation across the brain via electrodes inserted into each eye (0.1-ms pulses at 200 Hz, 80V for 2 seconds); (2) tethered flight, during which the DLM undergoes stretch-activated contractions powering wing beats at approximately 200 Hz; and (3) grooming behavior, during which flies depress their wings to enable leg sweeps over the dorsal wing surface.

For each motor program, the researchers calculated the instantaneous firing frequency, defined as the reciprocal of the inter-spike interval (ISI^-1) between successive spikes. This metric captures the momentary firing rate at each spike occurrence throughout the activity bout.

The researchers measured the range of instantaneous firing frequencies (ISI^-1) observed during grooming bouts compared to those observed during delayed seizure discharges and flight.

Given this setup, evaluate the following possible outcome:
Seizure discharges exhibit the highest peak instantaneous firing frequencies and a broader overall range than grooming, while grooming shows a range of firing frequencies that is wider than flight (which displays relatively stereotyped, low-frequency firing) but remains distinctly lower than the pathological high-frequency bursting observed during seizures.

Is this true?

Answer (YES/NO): NO